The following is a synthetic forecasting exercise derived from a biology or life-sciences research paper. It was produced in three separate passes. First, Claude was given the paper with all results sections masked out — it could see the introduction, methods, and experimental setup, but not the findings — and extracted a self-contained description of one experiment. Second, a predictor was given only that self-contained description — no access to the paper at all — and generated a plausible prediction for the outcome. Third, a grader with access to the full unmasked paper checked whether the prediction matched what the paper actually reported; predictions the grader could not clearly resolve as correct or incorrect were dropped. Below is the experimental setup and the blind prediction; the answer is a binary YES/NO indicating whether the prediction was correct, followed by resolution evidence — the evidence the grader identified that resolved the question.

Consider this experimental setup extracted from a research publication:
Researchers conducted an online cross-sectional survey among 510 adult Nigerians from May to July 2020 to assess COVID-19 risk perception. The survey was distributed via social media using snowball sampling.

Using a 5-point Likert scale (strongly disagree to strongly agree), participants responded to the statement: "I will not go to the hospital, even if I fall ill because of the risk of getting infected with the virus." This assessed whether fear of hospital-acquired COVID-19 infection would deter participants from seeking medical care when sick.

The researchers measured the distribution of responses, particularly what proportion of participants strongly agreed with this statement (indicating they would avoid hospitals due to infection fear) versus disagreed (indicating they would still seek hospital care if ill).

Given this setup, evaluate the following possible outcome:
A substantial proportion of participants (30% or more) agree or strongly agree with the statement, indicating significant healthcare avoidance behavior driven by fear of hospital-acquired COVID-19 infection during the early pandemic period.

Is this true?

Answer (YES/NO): NO